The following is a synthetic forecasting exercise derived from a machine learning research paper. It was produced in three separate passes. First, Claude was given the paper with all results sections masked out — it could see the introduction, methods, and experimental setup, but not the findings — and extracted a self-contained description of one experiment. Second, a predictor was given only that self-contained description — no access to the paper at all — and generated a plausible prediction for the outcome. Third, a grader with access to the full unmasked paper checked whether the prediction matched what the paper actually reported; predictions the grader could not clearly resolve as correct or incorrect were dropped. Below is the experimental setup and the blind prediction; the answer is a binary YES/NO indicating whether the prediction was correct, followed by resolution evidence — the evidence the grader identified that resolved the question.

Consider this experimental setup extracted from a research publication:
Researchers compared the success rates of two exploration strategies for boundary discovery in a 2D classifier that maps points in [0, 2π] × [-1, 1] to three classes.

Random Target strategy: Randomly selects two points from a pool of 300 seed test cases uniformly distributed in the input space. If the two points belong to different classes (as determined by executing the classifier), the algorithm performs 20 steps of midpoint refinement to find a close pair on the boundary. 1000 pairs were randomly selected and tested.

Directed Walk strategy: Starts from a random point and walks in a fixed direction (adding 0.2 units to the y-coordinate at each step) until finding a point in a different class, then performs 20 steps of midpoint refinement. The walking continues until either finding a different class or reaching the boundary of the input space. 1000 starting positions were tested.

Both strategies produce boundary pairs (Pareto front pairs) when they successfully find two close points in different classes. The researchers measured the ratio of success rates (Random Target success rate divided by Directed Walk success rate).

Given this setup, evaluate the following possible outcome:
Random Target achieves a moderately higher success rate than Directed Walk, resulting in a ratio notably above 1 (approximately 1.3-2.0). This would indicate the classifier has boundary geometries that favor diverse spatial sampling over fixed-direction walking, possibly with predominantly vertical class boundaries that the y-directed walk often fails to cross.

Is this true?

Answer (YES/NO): NO